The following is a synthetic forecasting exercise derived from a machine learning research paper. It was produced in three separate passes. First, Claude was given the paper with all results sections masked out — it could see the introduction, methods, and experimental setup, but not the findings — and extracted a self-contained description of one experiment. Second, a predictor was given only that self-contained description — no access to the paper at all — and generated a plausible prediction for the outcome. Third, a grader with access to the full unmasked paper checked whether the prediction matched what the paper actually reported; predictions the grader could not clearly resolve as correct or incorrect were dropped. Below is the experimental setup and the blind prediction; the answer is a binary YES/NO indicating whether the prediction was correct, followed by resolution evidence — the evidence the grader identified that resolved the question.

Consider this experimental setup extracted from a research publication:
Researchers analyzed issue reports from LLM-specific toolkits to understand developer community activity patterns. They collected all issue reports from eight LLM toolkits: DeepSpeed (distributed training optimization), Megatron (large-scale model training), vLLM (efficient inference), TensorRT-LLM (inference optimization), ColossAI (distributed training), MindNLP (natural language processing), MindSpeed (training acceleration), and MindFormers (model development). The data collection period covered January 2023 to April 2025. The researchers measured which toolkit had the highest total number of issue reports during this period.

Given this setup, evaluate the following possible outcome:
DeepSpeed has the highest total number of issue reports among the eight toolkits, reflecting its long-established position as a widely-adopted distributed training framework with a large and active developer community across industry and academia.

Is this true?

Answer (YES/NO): NO